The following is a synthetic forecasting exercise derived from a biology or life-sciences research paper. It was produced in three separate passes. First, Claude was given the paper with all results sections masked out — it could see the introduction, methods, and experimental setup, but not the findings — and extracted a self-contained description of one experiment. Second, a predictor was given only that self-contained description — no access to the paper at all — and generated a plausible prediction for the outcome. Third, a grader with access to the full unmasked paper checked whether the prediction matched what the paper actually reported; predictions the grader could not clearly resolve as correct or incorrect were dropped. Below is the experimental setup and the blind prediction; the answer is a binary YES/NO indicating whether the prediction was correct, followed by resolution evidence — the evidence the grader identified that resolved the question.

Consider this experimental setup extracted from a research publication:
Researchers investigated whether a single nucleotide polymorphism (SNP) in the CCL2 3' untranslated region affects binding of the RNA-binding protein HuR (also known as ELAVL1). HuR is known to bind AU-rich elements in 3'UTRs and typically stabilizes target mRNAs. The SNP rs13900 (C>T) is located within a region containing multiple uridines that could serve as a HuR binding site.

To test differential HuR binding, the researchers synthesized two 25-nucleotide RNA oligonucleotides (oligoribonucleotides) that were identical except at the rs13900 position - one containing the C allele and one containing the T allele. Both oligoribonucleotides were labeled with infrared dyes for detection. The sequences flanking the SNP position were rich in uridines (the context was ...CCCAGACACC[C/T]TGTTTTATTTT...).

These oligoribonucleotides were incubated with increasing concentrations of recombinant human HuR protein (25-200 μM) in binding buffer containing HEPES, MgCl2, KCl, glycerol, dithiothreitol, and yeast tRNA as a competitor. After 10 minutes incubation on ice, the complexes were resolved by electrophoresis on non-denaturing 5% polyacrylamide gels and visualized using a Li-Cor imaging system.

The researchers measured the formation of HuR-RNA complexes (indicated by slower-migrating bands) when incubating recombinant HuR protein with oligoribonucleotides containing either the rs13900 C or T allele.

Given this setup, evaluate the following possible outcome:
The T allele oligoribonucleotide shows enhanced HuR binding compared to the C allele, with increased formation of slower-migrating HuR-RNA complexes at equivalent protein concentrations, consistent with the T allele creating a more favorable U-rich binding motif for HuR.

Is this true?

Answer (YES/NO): YES